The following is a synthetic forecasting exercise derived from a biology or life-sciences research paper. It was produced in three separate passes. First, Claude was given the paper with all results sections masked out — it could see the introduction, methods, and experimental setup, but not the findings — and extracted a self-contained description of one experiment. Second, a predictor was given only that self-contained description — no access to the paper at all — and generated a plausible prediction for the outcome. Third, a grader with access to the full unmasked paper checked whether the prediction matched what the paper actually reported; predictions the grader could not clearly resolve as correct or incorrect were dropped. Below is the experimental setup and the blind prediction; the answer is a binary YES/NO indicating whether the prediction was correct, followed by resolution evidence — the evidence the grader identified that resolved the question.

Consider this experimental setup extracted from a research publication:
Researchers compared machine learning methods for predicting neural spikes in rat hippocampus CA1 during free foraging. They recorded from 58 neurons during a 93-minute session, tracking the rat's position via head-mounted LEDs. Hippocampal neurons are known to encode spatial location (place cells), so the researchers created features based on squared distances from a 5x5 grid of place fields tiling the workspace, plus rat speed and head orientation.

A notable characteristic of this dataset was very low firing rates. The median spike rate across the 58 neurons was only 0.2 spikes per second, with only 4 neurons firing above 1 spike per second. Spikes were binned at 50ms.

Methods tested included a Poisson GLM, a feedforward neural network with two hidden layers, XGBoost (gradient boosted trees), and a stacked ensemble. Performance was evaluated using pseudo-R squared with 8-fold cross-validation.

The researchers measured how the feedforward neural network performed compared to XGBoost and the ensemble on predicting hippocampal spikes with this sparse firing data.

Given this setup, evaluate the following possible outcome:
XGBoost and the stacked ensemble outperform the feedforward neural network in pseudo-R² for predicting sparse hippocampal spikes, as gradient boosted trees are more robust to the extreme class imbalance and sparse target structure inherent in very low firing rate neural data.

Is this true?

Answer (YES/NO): YES